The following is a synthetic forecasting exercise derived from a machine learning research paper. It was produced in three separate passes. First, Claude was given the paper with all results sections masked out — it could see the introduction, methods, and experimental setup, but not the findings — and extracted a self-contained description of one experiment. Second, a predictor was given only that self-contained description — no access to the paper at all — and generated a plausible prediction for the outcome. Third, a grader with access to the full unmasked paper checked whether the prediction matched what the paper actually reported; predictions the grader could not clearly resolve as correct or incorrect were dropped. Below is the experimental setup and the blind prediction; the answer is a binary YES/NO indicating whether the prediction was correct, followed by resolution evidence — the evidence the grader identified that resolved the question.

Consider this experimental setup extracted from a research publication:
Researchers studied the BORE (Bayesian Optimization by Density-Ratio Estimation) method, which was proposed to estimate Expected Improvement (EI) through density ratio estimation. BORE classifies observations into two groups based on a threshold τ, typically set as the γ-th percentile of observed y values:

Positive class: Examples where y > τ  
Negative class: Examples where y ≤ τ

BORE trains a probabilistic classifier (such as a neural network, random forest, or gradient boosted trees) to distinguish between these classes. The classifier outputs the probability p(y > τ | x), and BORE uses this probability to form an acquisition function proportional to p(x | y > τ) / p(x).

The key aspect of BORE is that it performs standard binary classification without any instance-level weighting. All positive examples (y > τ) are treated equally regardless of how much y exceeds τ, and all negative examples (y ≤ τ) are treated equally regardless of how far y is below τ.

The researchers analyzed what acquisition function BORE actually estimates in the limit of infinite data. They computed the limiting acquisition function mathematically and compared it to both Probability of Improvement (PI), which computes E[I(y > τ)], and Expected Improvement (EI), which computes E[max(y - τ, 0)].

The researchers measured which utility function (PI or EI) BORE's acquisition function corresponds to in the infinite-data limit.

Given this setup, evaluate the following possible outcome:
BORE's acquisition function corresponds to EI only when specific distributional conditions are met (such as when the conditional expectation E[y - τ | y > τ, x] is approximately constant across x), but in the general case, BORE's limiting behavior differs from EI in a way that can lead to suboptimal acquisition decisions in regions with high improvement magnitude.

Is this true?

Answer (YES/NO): NO